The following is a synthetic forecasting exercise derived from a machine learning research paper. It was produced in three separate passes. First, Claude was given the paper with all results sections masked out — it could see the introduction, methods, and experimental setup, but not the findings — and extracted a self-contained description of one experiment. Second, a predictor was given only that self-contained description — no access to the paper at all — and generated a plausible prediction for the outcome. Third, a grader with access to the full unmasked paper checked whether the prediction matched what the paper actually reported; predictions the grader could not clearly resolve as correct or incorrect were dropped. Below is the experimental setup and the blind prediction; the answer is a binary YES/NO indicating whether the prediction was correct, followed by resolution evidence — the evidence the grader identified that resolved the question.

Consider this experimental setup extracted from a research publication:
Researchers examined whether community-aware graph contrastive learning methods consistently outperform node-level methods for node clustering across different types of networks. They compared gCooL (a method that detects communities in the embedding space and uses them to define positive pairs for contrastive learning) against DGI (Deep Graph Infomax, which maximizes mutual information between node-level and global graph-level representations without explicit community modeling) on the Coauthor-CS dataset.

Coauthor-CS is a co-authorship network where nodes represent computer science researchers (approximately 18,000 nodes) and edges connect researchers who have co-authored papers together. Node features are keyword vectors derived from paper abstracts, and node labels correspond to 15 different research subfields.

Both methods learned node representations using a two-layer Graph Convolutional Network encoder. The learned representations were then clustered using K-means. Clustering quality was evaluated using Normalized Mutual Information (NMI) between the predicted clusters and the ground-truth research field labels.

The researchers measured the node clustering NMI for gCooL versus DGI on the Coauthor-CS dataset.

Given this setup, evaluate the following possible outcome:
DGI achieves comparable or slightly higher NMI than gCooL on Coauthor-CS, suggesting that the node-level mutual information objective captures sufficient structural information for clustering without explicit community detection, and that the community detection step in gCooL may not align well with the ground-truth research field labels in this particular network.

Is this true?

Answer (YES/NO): YES